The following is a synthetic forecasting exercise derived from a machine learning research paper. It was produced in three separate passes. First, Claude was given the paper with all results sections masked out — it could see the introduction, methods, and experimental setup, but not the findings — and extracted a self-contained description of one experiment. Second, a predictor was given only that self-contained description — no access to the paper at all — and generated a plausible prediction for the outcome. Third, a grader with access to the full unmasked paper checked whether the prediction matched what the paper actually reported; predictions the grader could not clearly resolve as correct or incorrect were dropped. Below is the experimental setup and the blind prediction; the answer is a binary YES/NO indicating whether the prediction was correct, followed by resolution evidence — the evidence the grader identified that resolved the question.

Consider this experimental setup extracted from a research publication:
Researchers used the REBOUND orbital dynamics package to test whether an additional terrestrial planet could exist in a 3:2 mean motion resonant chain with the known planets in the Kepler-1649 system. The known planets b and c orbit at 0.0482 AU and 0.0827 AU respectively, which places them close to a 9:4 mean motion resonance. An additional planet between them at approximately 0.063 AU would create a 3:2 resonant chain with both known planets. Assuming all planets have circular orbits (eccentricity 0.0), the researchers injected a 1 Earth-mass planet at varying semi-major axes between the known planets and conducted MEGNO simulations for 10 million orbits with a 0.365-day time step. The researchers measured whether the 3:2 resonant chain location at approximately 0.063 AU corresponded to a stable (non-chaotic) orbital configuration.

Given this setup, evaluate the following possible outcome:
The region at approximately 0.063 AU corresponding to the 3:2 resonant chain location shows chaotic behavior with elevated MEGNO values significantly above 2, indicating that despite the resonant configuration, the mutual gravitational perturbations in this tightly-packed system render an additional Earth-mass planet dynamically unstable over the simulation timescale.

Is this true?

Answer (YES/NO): NO